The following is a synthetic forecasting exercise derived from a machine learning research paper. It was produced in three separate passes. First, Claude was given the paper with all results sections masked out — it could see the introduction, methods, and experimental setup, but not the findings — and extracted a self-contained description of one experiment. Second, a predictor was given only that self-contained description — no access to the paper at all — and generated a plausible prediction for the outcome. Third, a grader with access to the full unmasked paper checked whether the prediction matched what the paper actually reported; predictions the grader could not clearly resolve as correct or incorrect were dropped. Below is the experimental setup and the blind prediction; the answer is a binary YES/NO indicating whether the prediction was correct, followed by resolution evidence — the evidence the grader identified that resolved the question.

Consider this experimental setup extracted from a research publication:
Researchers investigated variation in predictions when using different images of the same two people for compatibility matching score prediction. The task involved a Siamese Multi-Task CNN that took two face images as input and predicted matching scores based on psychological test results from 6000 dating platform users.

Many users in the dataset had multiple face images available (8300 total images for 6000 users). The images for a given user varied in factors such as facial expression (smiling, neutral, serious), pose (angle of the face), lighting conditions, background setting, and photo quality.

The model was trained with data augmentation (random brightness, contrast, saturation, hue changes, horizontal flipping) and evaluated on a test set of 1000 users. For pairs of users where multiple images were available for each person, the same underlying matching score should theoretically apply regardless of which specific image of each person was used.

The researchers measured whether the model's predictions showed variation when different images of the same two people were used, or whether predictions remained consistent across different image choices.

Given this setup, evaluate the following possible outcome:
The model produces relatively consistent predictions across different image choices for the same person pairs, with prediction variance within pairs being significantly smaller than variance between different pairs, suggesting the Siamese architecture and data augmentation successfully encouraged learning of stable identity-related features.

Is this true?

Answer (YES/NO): NO